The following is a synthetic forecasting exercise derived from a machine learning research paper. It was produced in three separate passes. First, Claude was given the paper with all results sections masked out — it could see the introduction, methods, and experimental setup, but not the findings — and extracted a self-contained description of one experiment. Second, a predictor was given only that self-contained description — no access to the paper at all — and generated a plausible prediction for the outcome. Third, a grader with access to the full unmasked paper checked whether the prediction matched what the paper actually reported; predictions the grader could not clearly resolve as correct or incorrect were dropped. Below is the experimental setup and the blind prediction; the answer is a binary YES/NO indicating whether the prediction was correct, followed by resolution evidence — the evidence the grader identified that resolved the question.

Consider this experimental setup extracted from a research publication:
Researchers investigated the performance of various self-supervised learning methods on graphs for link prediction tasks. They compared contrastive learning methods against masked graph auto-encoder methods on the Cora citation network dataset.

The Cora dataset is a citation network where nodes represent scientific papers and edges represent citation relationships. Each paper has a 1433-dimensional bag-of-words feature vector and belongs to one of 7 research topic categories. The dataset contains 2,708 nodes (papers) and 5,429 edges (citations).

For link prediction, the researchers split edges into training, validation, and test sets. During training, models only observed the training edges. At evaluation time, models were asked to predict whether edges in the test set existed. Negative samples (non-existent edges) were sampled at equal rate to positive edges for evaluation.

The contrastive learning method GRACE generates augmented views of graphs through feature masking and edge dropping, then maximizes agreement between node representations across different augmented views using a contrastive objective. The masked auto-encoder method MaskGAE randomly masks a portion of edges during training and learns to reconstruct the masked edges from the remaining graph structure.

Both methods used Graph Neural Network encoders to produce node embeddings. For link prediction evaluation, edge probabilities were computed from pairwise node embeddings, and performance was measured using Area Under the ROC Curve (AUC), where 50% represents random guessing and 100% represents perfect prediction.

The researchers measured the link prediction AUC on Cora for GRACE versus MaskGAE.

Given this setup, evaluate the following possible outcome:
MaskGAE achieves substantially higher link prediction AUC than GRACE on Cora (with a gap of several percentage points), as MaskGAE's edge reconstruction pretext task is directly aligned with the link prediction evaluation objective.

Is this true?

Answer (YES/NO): YES